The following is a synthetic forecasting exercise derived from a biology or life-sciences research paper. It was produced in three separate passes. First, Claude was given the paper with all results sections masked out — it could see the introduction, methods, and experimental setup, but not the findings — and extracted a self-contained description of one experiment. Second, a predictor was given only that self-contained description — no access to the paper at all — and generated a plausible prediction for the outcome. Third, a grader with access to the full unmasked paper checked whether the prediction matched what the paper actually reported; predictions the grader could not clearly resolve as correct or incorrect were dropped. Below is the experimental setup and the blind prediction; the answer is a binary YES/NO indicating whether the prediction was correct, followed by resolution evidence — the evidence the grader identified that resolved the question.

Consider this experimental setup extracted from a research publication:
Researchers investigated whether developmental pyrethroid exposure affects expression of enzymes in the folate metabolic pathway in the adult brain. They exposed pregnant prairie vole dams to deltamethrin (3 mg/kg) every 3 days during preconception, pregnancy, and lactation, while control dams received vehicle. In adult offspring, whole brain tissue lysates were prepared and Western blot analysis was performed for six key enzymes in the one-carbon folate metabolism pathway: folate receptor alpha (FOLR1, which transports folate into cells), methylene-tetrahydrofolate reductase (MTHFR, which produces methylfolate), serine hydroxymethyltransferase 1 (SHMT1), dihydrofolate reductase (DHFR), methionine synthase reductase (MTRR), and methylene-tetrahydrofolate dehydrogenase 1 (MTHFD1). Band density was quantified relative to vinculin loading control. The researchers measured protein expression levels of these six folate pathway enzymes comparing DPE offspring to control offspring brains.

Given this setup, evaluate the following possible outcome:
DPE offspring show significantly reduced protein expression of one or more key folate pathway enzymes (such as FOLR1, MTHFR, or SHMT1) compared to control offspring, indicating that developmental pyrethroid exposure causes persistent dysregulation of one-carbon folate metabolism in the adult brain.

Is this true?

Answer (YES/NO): NO